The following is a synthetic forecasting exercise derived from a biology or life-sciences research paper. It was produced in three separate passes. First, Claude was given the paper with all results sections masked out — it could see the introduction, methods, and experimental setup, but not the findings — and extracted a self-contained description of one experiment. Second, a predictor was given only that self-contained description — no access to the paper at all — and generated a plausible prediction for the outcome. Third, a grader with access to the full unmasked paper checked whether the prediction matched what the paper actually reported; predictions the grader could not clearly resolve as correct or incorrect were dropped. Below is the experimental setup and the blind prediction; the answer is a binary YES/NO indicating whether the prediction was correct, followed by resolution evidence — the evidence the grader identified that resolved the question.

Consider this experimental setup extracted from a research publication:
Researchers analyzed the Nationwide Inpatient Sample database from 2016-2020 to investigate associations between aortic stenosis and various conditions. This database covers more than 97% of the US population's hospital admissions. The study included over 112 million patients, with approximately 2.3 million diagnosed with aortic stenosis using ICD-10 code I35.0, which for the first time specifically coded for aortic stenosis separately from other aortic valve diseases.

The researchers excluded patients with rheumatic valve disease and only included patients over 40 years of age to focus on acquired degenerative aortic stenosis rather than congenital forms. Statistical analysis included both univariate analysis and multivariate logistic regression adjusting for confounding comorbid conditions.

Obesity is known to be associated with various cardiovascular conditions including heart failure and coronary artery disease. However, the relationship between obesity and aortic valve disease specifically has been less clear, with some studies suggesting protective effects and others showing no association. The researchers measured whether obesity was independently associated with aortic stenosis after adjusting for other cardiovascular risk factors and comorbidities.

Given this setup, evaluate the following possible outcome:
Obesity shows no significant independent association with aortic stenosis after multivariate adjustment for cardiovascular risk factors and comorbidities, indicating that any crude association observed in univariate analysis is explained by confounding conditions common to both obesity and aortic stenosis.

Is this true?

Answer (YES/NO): NO